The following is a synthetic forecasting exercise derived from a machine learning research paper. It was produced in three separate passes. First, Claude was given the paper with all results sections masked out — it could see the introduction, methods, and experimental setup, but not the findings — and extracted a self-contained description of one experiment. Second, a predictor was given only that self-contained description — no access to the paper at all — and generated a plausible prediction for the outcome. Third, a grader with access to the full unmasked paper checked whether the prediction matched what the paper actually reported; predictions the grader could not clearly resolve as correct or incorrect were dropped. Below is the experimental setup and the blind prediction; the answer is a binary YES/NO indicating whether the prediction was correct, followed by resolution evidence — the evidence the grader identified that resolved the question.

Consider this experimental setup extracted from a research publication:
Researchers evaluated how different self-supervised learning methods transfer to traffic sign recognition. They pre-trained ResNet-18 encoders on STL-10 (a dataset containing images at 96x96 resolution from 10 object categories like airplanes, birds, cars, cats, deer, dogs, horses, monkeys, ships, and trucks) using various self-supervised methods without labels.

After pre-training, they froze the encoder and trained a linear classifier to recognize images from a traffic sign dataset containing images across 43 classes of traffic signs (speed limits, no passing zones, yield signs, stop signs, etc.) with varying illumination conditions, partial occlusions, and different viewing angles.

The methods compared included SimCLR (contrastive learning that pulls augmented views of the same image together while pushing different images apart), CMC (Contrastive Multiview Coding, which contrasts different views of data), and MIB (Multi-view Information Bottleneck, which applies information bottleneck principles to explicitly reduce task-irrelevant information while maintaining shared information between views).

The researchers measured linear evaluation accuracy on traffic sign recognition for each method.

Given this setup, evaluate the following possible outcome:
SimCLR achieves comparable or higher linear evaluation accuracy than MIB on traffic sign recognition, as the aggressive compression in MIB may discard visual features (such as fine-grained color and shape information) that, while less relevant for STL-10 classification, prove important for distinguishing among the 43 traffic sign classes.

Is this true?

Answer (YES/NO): NO